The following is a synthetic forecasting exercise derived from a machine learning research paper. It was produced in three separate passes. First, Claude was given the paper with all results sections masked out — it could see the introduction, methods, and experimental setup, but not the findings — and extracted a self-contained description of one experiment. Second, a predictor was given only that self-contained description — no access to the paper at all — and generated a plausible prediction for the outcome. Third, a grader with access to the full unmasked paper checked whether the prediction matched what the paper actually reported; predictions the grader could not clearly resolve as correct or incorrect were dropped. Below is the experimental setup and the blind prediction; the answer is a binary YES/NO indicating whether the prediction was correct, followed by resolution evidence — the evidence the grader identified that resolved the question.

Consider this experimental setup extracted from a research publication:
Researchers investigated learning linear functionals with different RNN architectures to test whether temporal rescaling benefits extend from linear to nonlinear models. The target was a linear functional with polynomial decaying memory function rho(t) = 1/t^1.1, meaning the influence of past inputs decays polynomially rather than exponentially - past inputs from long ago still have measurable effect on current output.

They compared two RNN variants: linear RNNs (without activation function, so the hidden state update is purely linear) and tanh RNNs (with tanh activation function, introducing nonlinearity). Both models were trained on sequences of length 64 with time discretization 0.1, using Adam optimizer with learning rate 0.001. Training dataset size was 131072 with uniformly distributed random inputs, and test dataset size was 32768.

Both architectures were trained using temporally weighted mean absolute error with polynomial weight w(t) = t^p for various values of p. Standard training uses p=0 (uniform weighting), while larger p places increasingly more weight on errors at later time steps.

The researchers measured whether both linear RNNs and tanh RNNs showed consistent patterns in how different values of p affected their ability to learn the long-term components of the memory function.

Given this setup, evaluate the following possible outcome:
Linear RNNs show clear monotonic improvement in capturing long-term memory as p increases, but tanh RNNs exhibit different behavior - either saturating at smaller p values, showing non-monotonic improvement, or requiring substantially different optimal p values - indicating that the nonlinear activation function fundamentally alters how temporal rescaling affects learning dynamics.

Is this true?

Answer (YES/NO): NO